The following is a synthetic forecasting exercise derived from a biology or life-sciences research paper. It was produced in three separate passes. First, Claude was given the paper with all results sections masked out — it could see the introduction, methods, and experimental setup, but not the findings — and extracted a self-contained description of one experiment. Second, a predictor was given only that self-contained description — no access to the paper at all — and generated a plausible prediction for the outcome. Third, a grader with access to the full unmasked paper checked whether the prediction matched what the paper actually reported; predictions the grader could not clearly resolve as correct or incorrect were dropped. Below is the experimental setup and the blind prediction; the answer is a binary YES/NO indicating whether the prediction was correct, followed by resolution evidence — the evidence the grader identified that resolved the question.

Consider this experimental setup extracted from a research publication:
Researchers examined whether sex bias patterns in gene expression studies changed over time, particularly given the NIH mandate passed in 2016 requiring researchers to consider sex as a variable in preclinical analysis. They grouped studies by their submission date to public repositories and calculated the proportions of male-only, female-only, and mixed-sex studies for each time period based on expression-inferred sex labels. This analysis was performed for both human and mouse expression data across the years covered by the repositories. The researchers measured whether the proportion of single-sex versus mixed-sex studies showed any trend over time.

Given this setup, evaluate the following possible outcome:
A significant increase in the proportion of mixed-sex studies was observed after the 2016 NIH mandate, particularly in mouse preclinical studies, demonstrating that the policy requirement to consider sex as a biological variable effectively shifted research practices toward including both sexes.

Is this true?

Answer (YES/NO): NO